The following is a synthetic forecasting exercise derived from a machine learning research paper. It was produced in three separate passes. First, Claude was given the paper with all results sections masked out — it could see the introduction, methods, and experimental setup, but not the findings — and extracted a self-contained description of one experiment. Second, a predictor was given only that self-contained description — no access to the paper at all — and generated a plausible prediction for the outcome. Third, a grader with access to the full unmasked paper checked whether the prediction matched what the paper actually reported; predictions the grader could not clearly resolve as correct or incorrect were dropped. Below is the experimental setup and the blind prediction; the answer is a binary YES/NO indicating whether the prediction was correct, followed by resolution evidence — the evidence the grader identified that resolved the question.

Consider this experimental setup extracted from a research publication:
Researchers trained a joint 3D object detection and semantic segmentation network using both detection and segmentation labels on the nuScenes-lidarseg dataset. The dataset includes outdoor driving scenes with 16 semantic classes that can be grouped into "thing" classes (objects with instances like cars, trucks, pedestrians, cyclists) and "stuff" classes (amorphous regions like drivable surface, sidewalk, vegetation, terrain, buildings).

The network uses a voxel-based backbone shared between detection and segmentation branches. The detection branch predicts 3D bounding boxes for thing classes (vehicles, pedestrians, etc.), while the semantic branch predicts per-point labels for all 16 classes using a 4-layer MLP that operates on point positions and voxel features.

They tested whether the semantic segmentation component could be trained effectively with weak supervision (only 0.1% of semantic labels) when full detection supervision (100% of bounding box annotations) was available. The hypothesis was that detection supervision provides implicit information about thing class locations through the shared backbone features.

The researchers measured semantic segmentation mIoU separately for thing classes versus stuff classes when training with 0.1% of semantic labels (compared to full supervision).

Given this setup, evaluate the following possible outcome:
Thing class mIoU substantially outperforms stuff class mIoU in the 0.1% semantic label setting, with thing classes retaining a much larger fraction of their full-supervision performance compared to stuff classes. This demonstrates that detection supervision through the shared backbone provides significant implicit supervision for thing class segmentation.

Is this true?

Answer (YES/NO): NO